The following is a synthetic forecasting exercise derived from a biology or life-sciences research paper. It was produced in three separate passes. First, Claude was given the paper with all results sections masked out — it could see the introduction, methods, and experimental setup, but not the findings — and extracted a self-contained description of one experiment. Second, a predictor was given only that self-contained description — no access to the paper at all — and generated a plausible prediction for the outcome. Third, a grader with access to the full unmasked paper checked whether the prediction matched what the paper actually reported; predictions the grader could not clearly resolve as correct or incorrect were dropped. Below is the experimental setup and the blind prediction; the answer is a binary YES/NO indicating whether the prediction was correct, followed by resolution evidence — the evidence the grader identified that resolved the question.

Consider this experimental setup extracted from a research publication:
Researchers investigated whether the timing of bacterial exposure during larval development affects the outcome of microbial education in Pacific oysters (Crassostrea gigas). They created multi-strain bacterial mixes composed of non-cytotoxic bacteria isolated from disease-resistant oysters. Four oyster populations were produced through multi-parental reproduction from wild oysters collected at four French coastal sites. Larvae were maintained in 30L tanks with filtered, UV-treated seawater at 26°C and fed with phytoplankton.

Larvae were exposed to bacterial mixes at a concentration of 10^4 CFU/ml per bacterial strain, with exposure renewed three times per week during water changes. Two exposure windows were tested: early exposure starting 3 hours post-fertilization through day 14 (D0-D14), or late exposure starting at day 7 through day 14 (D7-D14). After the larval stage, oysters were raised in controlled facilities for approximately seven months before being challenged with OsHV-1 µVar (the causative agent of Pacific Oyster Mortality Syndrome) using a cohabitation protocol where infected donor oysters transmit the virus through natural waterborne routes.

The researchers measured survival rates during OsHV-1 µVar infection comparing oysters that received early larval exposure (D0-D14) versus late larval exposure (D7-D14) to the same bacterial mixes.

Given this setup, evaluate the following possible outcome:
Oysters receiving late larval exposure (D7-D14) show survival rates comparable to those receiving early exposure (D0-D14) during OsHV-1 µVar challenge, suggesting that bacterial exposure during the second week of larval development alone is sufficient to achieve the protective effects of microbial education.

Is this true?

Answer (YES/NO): NO